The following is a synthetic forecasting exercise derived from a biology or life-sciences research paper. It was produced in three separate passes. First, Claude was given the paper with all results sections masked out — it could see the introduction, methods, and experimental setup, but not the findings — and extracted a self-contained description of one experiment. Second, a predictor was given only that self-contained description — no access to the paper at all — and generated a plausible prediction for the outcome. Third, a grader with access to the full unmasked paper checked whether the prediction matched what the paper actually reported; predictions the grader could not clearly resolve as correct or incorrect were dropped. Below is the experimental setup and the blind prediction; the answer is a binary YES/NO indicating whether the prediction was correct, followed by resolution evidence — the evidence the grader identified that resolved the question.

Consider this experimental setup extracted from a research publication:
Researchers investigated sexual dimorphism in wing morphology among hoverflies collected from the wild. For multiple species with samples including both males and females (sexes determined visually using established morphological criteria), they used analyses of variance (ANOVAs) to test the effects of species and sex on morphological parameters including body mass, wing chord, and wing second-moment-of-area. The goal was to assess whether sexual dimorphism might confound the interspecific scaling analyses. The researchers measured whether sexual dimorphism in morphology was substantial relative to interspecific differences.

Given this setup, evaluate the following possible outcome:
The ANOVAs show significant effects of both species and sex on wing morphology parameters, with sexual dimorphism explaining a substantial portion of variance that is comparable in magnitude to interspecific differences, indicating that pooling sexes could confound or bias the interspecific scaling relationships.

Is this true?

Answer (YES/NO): NO